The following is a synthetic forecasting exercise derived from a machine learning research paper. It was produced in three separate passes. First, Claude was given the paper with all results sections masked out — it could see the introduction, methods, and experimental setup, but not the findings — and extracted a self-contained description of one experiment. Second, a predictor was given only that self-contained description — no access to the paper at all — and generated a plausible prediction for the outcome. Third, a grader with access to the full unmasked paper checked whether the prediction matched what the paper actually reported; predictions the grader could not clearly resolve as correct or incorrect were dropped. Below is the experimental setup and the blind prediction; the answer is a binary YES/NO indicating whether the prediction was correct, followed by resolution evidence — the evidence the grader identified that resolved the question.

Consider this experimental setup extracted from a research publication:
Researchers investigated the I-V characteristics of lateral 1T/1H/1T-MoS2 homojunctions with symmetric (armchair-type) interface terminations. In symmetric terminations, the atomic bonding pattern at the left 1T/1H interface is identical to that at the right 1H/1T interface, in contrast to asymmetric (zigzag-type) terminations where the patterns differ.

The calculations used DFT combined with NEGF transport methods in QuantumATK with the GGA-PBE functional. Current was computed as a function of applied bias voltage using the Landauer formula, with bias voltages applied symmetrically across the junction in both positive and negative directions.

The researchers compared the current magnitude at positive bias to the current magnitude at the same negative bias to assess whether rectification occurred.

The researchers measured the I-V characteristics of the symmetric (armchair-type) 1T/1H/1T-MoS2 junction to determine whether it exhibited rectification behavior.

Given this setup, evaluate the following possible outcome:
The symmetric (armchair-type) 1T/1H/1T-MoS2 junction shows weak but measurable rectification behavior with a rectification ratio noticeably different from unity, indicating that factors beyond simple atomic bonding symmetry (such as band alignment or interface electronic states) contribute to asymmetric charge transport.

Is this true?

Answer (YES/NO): NO